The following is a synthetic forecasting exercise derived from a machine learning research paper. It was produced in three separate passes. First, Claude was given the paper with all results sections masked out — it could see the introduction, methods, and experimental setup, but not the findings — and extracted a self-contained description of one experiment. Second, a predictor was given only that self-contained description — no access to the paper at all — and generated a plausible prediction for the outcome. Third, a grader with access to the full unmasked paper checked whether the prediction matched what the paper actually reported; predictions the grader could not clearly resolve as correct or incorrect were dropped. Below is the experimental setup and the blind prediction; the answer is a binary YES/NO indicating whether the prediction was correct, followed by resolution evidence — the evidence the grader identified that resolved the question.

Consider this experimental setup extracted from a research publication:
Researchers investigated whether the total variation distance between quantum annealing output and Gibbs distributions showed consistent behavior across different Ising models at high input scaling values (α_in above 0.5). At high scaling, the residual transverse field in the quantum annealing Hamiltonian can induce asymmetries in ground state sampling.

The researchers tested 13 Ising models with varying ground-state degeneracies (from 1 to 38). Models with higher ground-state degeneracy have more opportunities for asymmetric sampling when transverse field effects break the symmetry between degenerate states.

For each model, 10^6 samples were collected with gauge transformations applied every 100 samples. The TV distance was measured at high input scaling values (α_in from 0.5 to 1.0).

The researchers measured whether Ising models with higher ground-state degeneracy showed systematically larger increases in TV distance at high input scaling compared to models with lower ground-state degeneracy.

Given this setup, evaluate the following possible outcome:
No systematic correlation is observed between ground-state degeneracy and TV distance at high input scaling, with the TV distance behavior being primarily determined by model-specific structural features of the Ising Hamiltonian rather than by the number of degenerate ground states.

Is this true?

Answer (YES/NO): NO